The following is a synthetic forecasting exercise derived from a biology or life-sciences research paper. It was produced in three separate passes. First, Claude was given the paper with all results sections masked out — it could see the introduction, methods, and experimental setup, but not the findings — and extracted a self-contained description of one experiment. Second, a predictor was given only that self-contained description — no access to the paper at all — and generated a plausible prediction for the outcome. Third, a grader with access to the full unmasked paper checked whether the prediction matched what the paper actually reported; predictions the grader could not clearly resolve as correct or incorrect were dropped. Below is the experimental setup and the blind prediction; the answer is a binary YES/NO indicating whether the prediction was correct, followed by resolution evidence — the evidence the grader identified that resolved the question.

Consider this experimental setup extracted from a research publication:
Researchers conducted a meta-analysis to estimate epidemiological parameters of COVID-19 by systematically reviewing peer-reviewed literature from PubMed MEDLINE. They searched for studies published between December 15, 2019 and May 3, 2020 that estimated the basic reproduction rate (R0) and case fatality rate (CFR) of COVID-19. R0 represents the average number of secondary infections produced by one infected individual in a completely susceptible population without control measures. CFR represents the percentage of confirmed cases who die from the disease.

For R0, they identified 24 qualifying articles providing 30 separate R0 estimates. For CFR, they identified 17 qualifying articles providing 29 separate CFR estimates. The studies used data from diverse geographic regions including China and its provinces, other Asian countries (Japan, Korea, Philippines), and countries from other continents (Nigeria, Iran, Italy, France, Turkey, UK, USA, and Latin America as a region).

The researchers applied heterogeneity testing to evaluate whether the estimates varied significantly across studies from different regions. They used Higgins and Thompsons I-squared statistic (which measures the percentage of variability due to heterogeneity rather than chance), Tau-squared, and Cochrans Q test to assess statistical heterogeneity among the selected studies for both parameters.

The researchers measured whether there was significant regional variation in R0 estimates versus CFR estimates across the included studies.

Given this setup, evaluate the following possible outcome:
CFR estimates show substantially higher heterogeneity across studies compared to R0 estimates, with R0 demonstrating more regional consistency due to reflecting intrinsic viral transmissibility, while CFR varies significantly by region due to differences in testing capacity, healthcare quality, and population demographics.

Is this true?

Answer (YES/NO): NO